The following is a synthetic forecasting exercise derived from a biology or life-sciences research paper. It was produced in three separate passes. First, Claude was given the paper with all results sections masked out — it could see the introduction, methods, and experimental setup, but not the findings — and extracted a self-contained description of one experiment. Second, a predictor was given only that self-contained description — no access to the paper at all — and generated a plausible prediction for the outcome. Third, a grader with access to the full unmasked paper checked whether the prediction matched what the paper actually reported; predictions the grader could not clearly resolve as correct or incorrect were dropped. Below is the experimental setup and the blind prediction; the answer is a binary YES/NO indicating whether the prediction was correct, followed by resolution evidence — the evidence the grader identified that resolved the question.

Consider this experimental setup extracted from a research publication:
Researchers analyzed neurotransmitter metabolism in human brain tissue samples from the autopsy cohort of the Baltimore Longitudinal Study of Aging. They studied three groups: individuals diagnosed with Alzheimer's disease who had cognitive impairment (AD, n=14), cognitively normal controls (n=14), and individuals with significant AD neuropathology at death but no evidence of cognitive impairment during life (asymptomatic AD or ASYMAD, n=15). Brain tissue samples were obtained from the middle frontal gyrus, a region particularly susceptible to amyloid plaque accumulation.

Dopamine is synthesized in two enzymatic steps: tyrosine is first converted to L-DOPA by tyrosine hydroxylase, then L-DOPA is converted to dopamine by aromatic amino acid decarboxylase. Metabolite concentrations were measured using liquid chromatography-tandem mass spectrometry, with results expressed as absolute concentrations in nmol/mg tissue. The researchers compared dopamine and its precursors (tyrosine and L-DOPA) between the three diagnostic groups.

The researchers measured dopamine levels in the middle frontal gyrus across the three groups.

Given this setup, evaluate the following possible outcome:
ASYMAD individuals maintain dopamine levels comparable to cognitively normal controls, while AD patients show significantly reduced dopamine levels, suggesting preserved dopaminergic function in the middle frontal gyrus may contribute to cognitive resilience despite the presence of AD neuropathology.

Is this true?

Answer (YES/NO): NO